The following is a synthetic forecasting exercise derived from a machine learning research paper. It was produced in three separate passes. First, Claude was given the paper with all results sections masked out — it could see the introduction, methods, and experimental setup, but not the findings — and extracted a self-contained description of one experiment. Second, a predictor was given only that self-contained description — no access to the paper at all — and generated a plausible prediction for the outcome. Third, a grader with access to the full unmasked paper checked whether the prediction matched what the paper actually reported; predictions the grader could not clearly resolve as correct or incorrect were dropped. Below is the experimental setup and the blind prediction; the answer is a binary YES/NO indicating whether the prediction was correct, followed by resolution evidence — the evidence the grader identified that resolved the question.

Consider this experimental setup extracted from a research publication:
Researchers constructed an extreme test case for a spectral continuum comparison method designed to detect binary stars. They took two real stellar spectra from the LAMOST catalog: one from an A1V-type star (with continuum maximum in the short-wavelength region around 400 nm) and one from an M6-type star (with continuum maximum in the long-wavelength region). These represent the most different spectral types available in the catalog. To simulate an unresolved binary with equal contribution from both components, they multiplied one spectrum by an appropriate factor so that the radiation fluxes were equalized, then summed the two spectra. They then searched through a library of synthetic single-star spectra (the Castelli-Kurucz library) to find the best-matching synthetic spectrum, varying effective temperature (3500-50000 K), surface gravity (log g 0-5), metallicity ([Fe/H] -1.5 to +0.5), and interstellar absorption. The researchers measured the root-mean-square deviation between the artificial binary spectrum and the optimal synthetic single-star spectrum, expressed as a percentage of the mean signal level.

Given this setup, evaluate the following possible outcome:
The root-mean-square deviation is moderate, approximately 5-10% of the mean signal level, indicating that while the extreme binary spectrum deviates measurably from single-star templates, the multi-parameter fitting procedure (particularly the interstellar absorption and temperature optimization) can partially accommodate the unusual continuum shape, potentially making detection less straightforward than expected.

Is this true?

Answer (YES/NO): NO